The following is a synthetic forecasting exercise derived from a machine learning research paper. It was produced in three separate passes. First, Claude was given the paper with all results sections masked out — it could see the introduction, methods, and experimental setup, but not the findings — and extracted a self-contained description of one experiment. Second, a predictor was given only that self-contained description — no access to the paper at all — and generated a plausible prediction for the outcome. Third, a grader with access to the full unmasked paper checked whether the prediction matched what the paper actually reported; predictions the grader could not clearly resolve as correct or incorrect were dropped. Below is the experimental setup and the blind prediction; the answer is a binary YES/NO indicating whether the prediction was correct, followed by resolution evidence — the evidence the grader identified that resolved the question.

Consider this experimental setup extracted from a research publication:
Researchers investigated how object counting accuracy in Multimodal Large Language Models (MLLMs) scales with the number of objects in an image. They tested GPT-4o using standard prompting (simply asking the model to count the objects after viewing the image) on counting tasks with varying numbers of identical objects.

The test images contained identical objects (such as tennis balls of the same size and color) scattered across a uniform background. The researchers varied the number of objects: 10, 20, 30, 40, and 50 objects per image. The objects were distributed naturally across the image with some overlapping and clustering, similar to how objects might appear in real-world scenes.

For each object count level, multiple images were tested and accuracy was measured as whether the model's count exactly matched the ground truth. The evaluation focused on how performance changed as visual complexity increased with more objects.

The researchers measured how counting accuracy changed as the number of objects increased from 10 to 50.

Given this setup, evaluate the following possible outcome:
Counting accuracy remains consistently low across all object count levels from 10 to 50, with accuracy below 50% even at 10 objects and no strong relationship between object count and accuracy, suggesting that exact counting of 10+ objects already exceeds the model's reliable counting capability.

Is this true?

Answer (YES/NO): NO